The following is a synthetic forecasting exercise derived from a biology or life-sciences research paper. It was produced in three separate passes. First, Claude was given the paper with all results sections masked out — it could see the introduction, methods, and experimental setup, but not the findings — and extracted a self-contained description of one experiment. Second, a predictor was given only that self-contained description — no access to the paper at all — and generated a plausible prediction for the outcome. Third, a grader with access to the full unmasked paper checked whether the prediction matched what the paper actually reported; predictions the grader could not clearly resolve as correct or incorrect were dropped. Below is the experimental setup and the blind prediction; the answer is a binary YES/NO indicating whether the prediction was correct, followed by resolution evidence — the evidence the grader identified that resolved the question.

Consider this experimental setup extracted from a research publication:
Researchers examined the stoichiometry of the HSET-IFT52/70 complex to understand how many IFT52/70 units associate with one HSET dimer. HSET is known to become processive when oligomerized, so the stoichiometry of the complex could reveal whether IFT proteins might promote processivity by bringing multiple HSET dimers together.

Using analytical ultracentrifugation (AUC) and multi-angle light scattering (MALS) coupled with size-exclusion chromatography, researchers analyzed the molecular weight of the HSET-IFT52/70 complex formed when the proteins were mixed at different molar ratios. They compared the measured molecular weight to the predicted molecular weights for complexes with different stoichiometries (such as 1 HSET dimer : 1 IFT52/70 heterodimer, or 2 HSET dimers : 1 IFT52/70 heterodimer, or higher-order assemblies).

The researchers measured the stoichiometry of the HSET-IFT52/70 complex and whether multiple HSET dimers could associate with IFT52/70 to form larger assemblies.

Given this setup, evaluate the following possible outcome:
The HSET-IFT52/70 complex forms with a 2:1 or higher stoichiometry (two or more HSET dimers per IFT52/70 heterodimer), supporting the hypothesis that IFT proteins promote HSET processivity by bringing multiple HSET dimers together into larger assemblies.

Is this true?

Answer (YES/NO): NO